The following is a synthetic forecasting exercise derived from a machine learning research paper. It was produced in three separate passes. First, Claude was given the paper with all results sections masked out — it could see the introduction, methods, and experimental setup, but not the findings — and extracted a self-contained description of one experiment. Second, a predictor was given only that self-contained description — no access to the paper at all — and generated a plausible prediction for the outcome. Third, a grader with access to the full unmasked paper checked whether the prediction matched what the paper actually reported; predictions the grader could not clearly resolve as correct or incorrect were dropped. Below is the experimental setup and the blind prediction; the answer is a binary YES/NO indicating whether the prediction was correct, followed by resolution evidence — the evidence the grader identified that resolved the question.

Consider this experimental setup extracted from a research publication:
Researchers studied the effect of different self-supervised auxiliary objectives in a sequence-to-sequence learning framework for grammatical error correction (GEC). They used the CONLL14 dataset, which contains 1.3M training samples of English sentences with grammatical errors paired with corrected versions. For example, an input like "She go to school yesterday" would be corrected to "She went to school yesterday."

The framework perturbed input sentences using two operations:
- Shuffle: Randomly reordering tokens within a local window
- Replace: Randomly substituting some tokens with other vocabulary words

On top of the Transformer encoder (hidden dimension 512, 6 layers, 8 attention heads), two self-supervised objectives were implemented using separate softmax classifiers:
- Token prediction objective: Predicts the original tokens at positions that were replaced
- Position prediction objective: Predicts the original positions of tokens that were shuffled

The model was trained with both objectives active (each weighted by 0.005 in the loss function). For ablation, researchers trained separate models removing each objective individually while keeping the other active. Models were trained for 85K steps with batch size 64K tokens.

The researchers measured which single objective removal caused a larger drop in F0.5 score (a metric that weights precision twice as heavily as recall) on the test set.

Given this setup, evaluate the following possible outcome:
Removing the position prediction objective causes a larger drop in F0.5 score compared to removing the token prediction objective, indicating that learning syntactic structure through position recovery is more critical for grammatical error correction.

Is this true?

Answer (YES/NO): NO